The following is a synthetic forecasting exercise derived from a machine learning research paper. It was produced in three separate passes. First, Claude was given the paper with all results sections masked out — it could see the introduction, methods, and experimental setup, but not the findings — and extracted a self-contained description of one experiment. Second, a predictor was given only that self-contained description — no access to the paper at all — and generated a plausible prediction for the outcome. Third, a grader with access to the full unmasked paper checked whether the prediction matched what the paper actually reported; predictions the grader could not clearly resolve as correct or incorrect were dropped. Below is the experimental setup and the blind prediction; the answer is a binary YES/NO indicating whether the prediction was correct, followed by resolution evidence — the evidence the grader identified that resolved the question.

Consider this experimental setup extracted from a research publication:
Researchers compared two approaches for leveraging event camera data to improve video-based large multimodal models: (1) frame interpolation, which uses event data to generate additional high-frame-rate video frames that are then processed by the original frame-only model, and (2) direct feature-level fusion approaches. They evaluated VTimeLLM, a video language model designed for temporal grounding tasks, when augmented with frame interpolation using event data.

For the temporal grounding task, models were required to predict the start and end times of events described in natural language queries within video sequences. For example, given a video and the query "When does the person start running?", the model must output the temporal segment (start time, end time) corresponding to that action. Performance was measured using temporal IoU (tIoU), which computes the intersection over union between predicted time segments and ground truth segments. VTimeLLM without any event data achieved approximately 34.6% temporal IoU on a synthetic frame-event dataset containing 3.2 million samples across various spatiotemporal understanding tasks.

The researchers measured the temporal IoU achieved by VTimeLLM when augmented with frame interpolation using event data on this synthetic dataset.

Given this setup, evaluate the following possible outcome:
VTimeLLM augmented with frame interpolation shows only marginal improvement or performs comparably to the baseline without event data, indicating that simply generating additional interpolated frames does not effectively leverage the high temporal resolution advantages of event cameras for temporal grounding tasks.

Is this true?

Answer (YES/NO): NO